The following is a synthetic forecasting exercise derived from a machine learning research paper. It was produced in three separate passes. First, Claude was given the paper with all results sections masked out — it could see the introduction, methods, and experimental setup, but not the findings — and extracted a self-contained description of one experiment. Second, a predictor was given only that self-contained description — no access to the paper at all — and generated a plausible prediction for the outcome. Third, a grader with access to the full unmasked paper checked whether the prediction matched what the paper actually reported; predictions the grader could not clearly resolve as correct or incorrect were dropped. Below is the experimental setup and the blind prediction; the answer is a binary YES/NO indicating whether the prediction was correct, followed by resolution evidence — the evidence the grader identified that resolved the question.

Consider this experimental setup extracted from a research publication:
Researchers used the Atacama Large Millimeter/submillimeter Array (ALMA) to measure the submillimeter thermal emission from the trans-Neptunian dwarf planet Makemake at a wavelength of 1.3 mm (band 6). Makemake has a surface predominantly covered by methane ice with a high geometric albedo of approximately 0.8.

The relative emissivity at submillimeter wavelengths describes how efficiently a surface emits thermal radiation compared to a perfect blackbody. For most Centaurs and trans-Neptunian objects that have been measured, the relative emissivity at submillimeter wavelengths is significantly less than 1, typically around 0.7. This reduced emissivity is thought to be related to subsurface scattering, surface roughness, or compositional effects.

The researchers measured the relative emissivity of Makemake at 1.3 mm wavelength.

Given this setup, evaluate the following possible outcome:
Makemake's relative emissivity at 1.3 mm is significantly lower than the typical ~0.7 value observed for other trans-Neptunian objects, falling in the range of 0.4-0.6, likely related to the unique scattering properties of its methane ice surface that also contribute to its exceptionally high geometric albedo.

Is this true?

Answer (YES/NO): NO